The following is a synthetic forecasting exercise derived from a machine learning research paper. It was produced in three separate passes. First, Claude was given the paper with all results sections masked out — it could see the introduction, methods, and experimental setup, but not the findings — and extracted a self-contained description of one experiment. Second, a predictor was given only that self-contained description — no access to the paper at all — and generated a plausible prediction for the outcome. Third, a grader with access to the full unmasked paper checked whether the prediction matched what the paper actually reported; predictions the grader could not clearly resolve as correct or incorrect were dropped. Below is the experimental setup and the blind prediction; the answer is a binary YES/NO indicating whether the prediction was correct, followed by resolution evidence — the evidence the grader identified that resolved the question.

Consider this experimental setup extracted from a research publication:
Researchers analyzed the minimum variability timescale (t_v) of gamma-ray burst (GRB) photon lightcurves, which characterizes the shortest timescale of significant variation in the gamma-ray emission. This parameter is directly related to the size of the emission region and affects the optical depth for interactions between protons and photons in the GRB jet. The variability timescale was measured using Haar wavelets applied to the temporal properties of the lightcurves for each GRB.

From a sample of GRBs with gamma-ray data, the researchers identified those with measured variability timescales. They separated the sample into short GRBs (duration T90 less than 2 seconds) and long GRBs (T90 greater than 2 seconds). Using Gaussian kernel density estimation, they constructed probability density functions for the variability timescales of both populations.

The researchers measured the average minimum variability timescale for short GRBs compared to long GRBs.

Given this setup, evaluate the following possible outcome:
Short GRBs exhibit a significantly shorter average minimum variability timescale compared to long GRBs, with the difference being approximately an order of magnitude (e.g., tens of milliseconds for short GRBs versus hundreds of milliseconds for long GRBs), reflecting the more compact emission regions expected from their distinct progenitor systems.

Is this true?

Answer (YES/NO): YES